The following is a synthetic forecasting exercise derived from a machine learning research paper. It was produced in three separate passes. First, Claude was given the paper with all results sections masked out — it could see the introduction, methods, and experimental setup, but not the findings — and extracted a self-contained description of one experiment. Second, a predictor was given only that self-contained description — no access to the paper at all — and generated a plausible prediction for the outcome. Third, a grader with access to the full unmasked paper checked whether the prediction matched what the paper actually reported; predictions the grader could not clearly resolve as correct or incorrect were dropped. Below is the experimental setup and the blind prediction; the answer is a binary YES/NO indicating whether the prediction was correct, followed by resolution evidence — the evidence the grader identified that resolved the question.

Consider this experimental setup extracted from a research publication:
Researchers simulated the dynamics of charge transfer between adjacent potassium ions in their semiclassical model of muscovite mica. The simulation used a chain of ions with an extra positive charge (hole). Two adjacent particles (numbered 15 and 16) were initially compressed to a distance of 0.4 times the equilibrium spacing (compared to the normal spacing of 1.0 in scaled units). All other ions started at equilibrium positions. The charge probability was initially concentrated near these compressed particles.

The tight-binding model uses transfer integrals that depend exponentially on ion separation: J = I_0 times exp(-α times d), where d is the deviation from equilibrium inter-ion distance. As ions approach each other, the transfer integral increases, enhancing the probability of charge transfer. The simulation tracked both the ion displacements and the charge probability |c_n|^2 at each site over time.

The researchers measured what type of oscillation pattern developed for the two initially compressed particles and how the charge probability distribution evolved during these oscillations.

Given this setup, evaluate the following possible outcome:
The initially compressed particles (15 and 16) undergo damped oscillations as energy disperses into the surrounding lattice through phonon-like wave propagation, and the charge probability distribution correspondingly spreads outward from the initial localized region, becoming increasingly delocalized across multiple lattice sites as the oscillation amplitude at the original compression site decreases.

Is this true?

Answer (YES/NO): NO